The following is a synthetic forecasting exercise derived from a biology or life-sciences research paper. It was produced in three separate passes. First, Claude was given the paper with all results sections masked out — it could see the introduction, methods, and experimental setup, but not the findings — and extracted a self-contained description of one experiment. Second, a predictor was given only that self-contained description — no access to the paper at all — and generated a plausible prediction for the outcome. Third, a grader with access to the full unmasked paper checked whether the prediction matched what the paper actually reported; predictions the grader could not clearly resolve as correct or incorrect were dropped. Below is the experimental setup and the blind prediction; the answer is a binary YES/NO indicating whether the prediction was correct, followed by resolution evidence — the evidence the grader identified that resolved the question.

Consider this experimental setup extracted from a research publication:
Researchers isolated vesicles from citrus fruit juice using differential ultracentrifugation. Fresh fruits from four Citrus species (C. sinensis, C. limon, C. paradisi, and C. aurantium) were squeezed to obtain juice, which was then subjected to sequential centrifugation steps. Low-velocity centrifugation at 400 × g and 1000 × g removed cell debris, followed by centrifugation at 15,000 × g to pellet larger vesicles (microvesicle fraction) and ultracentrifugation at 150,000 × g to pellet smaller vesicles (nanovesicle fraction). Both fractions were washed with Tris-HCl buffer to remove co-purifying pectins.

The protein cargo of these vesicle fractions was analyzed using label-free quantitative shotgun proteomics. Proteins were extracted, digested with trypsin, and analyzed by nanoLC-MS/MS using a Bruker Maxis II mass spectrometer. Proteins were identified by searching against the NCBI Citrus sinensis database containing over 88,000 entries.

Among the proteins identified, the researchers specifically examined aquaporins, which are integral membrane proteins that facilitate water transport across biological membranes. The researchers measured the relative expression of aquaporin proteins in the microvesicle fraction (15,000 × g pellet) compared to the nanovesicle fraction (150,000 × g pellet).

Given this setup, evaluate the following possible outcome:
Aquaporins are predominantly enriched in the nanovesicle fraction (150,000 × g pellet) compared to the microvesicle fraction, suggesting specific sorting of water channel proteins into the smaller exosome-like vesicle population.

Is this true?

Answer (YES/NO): YES